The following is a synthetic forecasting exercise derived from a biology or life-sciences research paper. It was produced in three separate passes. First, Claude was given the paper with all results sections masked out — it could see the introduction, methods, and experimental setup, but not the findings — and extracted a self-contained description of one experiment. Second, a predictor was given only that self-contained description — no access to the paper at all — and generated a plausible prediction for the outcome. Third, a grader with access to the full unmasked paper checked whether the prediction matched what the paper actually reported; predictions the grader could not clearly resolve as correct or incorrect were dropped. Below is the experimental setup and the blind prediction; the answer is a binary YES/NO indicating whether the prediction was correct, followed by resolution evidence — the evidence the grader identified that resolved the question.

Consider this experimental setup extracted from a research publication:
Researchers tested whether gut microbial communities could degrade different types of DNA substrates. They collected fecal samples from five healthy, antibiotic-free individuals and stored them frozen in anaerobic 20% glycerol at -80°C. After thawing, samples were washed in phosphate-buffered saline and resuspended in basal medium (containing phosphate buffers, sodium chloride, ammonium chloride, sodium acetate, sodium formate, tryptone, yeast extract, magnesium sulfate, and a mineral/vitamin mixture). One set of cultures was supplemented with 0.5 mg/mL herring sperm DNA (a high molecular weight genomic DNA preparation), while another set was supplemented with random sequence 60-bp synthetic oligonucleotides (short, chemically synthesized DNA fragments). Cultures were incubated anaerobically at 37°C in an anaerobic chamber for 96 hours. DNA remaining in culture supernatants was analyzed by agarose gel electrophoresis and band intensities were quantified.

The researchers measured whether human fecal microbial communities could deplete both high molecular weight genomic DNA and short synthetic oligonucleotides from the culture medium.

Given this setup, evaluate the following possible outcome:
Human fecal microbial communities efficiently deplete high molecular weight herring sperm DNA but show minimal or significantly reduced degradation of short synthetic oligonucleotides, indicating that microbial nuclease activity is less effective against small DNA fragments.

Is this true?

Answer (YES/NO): NO